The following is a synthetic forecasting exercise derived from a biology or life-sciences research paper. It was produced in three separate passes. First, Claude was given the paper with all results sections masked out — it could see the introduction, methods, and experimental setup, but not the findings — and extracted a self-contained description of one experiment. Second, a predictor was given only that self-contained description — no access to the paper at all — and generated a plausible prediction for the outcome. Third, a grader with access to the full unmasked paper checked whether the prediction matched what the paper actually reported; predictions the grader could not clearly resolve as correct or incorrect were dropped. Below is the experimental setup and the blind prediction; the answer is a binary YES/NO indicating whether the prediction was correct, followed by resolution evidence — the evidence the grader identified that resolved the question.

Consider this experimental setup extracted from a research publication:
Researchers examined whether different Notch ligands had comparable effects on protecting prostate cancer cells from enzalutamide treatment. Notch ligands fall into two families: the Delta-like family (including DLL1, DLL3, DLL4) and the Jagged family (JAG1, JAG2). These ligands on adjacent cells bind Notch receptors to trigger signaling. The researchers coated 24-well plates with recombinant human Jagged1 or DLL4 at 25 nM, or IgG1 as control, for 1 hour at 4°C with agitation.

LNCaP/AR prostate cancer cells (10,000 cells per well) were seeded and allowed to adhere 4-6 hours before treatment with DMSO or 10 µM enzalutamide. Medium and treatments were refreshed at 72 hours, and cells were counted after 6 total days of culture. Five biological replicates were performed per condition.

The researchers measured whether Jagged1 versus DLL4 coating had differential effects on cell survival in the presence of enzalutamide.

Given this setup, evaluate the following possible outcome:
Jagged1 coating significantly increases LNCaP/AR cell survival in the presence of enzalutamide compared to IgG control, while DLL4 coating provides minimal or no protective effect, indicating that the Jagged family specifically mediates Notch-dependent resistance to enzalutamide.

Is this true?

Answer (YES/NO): NO